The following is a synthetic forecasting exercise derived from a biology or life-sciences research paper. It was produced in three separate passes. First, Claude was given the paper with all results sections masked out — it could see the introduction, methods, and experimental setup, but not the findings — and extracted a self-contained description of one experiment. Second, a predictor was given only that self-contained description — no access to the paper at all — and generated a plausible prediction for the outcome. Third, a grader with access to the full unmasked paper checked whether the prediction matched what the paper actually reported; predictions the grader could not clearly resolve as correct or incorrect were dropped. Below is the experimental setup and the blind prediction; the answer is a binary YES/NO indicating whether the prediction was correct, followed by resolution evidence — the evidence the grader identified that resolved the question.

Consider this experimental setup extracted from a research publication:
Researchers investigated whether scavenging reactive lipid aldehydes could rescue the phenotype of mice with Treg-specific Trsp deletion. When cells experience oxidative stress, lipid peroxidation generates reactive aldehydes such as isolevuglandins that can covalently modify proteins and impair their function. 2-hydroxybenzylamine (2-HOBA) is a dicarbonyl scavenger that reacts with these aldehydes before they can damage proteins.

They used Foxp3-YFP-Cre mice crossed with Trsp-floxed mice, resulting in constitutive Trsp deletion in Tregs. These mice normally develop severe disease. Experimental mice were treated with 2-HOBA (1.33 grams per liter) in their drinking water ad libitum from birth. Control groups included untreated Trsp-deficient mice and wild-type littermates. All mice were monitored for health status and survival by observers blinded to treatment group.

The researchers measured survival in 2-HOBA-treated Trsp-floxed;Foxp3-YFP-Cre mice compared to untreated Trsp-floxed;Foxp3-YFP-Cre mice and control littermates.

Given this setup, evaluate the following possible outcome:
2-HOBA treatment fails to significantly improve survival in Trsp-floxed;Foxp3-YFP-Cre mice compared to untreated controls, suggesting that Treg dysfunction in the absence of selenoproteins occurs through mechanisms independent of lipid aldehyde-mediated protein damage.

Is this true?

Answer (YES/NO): NO